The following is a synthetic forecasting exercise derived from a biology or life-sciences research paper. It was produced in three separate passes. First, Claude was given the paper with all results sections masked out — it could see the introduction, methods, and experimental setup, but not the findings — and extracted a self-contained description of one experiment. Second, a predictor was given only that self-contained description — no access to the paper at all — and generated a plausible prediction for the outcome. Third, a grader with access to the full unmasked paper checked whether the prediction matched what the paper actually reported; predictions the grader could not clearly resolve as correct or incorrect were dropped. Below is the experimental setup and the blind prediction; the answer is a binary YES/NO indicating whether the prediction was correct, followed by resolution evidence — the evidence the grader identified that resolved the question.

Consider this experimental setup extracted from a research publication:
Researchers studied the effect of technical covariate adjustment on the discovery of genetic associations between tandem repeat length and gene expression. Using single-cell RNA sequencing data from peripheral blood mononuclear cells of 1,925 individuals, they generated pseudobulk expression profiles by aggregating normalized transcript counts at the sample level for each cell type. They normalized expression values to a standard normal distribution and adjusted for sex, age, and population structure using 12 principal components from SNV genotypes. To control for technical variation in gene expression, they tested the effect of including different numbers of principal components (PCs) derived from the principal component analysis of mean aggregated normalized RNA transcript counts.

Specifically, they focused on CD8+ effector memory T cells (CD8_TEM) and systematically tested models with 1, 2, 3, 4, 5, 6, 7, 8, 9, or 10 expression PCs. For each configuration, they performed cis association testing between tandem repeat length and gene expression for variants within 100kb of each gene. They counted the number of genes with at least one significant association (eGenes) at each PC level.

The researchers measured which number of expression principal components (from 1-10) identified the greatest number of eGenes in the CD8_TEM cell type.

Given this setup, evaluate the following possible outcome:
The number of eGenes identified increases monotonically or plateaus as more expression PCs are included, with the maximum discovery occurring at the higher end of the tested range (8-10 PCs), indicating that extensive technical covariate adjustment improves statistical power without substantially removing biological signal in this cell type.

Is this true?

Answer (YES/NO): NO